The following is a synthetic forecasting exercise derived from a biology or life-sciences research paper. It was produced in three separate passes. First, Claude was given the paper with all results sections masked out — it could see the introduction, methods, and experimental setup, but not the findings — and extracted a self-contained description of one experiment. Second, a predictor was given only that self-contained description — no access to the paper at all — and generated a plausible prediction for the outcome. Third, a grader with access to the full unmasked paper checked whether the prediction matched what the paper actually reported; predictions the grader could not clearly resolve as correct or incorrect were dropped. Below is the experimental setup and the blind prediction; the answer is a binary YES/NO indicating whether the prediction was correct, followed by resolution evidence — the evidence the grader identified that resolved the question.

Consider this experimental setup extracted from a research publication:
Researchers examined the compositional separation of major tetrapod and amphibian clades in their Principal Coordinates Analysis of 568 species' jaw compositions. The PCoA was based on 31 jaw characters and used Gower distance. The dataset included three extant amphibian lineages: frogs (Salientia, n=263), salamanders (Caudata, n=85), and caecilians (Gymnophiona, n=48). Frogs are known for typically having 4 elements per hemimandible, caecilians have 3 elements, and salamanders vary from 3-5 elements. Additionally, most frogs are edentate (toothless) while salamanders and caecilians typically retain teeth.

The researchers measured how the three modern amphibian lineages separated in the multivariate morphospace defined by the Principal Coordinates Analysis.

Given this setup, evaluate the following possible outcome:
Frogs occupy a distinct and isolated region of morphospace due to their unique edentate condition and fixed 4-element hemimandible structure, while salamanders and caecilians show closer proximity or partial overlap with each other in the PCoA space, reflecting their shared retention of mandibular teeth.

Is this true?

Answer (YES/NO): NO